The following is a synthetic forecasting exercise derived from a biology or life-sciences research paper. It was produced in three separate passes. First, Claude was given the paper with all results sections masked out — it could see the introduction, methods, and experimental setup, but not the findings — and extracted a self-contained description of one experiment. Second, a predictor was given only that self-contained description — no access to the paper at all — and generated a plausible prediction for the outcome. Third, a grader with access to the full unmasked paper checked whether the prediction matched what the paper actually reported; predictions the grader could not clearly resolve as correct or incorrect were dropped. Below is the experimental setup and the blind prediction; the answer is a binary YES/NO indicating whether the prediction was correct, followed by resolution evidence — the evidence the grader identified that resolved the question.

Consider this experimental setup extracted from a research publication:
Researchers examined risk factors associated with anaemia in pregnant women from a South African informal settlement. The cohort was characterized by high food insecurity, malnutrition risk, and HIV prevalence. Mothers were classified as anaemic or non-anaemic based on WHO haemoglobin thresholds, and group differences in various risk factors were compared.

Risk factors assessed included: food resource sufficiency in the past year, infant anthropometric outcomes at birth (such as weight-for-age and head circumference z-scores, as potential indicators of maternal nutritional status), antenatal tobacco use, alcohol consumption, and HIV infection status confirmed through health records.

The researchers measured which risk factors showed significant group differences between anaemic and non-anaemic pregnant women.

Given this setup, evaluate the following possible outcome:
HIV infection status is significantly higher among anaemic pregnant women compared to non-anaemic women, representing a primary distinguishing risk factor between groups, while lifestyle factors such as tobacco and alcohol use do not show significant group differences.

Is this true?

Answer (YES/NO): YES